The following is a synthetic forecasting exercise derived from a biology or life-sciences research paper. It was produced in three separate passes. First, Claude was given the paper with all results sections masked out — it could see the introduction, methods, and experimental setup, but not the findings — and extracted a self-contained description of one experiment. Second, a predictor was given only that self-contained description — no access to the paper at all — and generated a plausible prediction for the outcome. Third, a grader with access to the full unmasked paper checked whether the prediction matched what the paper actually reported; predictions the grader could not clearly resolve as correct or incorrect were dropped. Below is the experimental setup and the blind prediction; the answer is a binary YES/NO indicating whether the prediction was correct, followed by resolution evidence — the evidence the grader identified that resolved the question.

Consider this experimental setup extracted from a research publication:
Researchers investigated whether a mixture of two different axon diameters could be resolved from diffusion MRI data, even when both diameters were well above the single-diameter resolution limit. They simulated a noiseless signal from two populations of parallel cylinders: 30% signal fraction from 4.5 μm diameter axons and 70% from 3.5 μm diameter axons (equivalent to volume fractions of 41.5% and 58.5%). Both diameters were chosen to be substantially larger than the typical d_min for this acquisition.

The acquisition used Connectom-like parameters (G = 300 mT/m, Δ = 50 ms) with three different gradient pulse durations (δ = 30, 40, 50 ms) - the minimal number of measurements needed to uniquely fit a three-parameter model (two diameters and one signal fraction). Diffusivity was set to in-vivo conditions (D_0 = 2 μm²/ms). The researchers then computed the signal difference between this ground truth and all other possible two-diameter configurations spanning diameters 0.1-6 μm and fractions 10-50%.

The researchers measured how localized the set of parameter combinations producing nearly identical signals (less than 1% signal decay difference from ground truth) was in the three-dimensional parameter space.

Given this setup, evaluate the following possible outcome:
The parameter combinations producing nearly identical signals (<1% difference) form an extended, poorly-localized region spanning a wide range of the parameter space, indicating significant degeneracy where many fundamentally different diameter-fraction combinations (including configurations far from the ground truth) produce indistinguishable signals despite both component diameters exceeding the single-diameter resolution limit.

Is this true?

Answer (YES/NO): YES